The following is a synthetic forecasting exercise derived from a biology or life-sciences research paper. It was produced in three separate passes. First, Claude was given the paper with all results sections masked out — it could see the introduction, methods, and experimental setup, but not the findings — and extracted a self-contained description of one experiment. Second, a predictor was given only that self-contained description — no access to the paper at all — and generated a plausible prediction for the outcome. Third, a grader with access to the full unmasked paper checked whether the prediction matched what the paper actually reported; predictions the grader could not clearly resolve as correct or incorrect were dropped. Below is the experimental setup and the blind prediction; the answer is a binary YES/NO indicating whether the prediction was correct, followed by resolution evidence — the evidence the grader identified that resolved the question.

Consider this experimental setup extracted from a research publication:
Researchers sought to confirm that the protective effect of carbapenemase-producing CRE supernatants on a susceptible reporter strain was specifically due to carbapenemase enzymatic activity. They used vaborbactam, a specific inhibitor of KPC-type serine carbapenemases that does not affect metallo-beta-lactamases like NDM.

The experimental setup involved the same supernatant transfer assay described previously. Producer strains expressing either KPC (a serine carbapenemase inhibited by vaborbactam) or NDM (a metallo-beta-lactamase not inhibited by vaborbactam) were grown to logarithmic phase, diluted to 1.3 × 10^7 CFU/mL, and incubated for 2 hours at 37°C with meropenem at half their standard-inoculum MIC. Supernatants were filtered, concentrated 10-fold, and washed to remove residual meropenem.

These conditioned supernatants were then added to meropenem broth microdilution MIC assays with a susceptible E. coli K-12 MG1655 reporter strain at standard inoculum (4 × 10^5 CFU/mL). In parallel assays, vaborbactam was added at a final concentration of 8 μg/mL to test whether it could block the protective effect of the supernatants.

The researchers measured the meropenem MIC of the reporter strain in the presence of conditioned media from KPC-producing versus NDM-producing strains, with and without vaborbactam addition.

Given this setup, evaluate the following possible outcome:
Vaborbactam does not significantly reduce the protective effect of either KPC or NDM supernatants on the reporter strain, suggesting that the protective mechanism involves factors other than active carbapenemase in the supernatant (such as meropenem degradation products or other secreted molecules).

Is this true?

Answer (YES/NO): NO